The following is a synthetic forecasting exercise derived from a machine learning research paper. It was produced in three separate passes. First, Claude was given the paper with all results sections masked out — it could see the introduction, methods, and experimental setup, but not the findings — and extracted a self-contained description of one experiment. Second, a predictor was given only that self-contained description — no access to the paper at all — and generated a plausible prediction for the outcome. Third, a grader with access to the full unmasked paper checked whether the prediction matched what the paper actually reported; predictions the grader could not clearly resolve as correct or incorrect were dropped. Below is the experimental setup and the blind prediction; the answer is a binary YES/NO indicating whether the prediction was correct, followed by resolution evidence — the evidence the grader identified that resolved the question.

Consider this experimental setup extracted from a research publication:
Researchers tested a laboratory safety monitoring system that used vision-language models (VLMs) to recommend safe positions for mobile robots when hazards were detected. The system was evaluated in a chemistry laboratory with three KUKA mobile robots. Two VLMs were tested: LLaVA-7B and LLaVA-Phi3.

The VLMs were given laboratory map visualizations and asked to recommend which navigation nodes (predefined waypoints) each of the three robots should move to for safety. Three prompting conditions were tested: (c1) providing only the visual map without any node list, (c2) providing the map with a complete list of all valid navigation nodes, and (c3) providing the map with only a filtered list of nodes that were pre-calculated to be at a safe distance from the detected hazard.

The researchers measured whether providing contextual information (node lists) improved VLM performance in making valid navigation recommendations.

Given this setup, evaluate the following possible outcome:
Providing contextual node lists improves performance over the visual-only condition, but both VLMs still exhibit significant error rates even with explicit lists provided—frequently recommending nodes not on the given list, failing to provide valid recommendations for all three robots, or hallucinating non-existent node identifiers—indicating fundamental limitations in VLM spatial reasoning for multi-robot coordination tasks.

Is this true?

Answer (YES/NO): YES